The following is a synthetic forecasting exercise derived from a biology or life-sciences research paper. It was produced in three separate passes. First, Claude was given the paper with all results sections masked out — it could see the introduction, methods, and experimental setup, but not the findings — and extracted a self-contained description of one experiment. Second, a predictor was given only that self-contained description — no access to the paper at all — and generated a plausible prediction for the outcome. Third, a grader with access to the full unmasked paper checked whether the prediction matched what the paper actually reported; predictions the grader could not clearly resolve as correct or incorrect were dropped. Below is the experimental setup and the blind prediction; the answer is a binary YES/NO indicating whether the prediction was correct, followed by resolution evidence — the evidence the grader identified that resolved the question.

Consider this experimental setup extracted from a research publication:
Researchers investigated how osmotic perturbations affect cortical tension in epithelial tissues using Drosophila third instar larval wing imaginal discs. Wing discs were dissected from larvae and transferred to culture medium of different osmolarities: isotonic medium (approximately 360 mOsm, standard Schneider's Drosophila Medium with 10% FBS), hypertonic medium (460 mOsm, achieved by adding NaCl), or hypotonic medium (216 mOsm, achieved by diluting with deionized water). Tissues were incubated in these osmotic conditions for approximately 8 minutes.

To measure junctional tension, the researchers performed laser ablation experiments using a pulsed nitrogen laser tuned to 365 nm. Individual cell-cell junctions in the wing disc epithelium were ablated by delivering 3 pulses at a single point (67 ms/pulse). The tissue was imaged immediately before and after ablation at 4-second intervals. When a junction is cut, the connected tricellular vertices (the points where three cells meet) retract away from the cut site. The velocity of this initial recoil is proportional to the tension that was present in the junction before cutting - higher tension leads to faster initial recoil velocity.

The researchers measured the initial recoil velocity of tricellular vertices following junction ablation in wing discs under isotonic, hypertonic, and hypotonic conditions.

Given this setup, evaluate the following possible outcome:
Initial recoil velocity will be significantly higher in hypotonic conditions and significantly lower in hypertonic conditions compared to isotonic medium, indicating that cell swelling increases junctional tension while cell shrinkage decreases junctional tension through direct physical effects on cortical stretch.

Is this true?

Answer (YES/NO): YES